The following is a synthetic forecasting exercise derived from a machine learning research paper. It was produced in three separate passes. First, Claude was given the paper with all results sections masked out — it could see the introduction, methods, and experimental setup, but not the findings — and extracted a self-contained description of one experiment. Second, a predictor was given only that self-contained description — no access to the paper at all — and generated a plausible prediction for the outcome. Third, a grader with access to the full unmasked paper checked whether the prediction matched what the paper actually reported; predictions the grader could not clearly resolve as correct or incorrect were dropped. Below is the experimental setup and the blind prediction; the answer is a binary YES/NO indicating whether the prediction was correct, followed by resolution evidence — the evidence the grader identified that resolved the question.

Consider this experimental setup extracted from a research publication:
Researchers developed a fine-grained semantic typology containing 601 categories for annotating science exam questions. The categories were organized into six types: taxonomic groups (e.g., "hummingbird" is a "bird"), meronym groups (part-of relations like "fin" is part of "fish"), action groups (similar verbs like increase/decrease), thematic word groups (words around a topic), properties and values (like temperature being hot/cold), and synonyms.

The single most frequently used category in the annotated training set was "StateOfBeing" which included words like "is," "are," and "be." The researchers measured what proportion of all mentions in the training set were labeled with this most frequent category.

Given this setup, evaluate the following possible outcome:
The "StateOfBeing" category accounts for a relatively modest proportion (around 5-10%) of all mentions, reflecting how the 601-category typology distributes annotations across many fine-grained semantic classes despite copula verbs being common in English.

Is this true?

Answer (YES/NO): NO